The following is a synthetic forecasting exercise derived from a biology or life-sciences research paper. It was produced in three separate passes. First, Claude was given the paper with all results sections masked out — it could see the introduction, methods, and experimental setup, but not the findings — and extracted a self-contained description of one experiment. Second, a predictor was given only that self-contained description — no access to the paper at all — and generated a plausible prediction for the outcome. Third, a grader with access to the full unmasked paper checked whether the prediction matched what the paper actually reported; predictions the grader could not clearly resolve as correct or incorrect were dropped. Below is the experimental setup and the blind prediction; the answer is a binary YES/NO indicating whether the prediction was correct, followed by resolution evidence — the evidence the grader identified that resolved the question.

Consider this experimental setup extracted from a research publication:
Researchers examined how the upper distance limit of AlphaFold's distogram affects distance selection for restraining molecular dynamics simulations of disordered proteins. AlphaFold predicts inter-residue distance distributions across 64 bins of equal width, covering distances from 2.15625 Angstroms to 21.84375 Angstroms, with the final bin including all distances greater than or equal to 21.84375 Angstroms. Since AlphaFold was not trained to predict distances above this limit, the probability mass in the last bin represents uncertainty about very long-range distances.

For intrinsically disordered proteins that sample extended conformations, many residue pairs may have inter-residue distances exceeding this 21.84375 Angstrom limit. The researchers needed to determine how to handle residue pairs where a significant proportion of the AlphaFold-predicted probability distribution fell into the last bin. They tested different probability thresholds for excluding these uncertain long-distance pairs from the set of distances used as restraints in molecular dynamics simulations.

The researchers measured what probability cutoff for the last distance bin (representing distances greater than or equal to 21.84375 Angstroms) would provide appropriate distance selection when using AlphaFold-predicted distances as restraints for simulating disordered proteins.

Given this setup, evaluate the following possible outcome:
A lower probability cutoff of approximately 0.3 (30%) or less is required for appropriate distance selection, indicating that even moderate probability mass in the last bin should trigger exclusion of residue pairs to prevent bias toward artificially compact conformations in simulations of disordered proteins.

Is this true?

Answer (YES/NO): NO